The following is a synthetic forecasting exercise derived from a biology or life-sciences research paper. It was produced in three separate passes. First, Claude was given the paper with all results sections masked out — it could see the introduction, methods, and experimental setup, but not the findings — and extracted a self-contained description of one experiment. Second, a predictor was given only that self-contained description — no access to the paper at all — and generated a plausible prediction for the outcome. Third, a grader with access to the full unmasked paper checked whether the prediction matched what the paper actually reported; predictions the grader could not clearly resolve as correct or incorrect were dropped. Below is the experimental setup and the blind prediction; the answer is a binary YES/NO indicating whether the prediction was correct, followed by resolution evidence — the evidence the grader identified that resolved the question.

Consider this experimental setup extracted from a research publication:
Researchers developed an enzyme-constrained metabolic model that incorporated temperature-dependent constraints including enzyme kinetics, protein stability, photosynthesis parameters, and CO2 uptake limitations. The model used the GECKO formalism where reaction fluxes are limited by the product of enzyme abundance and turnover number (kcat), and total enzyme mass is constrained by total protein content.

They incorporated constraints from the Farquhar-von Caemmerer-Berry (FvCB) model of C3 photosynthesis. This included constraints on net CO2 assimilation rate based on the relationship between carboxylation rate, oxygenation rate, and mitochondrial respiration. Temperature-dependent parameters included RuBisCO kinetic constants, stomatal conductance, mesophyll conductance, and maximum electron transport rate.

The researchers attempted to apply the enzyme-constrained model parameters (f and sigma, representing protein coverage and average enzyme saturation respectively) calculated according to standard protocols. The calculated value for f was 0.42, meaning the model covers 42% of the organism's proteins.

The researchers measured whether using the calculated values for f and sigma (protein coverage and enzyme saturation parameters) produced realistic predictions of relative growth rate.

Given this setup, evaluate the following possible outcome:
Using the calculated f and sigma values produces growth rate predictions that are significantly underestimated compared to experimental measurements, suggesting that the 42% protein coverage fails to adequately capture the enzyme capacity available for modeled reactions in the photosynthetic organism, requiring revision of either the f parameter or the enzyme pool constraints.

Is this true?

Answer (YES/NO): YES